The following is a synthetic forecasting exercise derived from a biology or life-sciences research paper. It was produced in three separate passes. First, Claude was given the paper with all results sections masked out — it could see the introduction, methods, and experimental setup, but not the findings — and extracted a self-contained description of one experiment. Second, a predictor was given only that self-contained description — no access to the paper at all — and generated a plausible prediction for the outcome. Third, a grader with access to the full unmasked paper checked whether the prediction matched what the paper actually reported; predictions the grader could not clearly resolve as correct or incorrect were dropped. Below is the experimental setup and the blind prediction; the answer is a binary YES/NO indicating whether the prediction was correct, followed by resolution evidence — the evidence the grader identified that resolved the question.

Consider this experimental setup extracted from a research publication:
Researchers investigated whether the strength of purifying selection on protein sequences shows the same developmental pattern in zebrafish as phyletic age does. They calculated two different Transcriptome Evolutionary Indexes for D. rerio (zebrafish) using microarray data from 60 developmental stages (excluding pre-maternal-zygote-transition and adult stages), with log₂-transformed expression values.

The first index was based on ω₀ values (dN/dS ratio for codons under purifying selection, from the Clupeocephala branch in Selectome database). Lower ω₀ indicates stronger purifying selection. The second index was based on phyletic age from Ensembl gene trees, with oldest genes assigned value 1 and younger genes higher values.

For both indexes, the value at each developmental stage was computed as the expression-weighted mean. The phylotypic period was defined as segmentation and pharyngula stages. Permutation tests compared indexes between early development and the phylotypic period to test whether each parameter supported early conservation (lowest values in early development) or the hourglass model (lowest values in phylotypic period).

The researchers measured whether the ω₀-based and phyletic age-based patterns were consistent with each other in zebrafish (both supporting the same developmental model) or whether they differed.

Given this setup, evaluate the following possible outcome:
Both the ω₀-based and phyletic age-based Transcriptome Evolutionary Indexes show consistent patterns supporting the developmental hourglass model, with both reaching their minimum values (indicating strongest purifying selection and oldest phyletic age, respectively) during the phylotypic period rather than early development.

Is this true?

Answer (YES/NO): NO